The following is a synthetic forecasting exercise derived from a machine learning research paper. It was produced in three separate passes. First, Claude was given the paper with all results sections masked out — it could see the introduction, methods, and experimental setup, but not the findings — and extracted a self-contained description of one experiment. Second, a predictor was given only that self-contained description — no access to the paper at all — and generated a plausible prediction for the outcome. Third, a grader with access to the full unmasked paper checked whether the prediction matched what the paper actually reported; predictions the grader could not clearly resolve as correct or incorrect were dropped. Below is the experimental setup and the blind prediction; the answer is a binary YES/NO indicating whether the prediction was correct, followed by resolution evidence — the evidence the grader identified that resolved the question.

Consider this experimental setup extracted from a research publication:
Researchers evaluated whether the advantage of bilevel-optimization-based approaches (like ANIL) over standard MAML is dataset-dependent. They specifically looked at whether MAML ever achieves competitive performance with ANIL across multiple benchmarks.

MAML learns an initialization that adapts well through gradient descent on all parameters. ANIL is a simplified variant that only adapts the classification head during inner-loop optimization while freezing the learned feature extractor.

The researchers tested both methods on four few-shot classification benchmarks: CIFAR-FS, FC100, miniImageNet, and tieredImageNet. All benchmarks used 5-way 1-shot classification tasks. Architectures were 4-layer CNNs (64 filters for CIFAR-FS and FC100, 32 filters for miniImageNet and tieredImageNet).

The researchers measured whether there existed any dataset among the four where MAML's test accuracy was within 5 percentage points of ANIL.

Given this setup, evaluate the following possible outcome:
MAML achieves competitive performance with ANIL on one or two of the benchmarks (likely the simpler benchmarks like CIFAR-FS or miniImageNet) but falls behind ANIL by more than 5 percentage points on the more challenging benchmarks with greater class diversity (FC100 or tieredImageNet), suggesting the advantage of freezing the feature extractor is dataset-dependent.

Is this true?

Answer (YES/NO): NO